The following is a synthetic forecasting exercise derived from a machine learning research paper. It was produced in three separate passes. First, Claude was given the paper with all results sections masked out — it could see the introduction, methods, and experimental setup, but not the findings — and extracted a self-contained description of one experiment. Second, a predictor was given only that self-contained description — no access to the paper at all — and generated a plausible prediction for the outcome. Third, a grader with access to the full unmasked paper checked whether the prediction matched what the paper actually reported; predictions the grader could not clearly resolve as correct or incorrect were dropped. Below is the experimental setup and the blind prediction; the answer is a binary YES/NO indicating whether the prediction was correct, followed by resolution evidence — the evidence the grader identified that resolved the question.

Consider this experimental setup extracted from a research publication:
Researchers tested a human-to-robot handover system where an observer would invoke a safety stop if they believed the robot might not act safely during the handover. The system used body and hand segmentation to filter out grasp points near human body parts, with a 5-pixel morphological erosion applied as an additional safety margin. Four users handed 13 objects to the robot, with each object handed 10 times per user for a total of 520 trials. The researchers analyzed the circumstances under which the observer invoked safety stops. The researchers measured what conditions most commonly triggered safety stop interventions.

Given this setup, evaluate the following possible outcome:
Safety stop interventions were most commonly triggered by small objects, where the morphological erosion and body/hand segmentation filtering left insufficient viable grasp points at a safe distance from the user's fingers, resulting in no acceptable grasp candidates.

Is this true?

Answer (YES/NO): NO